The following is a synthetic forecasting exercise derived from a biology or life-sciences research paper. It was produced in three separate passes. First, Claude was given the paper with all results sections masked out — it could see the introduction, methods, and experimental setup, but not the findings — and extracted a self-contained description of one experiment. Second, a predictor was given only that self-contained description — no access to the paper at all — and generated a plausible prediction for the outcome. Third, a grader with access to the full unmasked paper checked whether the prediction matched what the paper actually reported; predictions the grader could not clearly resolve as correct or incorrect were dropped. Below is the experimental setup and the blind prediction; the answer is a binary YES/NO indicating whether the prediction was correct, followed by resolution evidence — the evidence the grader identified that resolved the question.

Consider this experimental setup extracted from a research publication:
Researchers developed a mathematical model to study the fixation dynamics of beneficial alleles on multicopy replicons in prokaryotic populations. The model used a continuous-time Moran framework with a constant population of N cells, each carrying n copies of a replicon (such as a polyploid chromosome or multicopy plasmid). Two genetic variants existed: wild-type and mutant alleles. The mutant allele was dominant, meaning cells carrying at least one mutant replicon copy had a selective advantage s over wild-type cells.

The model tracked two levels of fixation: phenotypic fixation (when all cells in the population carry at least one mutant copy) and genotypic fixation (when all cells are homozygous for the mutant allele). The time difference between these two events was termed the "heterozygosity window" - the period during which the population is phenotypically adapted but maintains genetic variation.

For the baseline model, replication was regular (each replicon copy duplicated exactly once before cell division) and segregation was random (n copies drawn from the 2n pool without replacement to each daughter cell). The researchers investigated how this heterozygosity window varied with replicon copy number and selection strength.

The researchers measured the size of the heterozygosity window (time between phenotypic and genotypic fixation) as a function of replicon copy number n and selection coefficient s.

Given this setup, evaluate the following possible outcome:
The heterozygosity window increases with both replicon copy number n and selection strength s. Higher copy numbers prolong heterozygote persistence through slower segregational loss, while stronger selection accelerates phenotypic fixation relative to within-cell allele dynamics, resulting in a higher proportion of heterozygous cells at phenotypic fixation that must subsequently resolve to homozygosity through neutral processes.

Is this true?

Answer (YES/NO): NO